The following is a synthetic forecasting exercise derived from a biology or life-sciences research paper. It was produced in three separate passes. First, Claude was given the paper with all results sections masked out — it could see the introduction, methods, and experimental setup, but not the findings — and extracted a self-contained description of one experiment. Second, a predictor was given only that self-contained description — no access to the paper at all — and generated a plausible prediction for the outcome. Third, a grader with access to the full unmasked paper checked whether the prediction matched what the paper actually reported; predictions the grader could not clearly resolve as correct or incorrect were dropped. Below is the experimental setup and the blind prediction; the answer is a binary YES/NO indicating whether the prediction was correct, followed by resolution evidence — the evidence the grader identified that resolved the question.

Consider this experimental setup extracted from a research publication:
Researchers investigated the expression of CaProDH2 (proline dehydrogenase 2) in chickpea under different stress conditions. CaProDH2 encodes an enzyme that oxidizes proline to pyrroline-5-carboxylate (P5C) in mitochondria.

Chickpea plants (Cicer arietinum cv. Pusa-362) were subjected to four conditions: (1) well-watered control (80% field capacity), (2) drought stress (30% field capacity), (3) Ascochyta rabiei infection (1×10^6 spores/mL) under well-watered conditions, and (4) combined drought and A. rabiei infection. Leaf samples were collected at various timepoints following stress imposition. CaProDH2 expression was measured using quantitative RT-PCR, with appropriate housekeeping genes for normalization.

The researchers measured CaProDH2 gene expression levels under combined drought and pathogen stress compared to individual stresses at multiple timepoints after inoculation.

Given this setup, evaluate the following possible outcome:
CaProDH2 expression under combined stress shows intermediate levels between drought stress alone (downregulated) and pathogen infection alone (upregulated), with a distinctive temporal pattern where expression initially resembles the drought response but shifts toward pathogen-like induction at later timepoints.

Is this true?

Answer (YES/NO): NO